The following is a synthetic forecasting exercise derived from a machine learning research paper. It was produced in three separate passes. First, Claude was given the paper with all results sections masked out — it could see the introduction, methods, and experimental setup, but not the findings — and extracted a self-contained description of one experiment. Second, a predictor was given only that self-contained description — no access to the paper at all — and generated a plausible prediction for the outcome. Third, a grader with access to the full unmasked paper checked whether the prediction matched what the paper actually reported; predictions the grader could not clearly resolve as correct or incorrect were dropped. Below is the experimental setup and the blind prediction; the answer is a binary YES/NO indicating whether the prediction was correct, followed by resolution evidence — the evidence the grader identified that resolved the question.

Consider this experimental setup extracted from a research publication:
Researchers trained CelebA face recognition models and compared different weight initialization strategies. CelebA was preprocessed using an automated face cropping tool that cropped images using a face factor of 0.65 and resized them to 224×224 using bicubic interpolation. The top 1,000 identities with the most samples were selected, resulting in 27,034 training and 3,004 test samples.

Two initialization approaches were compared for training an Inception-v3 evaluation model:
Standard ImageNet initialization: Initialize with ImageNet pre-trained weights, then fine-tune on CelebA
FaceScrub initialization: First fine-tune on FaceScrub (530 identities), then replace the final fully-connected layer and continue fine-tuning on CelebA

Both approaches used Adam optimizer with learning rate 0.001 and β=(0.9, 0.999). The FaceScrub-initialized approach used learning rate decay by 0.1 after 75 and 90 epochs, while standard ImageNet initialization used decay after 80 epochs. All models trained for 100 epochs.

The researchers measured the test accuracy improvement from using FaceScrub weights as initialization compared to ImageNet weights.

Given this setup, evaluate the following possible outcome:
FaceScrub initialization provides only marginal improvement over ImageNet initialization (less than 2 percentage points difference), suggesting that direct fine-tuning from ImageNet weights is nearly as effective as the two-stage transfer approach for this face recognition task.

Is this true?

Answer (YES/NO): NO